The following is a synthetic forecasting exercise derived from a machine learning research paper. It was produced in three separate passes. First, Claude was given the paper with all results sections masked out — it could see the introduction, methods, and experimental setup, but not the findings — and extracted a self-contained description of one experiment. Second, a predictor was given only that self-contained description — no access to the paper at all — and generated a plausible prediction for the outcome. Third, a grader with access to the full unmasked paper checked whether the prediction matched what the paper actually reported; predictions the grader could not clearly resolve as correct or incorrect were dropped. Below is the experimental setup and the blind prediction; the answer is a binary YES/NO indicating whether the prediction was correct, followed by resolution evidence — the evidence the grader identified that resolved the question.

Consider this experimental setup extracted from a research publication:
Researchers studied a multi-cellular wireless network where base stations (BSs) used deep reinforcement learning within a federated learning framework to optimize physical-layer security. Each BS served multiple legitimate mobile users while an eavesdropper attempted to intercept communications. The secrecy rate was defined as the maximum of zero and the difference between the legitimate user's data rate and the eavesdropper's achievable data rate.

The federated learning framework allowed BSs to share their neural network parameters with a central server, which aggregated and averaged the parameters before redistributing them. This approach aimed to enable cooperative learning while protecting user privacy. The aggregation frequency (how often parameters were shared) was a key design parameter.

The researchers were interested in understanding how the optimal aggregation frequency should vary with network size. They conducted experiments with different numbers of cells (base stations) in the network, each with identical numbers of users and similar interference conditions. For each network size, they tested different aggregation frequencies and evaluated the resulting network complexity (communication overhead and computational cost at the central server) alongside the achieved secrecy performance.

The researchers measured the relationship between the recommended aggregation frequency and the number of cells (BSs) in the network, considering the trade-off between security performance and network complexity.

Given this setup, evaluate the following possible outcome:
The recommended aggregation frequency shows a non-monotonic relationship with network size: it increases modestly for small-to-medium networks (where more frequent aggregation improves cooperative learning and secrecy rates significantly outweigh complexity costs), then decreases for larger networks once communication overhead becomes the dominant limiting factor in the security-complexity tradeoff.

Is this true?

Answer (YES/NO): NO